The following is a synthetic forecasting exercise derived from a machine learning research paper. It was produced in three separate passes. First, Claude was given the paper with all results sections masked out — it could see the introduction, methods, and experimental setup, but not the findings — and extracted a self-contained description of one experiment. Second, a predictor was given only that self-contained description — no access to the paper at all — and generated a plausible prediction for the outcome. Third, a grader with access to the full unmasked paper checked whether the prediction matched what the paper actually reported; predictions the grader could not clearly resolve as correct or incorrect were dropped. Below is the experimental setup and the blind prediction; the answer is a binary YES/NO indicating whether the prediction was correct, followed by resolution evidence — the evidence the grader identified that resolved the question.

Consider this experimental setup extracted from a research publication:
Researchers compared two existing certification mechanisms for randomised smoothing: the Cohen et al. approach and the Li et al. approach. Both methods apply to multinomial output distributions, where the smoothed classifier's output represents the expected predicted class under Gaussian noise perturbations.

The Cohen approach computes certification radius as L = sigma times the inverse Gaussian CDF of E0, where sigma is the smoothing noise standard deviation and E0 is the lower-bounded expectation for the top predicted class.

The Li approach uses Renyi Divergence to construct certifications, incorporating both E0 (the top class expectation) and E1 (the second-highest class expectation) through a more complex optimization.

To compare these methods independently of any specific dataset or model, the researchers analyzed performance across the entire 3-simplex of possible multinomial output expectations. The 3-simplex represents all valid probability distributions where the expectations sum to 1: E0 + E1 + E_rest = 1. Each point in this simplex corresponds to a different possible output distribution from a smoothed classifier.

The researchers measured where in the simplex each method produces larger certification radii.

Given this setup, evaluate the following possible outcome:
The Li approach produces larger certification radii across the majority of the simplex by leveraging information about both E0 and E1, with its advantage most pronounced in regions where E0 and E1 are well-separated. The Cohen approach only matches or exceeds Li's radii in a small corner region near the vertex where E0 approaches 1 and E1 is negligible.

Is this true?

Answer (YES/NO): NO